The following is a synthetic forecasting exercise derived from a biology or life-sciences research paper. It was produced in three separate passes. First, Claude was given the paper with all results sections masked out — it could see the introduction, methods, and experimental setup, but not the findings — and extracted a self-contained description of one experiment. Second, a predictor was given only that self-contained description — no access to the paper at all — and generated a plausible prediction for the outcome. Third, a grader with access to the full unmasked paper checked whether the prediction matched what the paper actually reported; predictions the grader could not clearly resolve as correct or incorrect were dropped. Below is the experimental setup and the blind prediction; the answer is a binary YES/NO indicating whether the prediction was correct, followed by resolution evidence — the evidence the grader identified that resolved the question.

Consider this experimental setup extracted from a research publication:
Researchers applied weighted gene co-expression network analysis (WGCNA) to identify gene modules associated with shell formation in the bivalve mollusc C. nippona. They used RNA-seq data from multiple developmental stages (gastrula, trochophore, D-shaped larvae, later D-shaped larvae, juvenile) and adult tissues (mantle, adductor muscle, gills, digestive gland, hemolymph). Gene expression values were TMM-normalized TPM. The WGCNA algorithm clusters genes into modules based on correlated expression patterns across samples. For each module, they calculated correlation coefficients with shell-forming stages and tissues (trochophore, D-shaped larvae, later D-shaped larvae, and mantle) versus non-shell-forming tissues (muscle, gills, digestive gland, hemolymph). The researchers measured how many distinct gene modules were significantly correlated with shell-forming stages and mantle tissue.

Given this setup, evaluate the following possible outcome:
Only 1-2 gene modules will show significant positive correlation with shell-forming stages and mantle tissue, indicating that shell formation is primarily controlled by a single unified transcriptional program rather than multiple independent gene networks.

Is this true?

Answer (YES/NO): NO